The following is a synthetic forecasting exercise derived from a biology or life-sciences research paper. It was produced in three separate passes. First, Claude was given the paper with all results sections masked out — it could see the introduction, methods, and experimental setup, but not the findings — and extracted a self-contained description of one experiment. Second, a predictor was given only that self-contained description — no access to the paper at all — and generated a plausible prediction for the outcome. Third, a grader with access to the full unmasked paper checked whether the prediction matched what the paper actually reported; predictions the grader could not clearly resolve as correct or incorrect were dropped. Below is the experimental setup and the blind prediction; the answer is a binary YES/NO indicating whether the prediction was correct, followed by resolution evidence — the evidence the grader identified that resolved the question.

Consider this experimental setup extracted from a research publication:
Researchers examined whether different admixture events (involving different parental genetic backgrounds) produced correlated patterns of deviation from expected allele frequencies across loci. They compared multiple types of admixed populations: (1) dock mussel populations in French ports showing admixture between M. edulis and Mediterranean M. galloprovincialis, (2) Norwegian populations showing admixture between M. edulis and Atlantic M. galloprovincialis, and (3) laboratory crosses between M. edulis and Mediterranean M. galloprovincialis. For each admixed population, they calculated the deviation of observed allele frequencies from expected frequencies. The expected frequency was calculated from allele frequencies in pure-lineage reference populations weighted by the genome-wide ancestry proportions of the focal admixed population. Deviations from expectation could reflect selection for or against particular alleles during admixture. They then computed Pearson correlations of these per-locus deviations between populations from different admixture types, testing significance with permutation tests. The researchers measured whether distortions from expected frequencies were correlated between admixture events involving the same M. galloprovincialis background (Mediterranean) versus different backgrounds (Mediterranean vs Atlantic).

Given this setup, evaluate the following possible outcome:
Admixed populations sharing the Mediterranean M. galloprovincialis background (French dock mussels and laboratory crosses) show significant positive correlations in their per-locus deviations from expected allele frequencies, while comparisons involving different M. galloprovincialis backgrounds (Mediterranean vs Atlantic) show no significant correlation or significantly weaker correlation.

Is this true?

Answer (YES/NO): YES